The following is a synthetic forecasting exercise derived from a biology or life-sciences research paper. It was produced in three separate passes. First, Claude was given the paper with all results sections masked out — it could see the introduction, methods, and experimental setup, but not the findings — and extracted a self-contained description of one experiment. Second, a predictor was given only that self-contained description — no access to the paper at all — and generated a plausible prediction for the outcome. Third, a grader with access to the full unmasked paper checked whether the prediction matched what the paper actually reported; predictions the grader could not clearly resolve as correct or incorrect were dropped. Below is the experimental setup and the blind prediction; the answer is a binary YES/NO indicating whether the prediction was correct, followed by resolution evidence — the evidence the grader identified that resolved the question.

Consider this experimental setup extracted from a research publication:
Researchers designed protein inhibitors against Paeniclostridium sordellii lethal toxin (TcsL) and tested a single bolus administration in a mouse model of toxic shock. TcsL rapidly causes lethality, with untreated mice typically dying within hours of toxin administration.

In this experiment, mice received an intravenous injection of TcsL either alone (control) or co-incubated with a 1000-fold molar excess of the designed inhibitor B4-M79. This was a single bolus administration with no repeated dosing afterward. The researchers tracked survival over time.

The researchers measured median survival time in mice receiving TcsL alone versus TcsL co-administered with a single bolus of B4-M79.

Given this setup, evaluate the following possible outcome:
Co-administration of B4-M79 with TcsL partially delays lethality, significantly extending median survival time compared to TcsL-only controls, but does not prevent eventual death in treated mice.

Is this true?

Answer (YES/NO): YES